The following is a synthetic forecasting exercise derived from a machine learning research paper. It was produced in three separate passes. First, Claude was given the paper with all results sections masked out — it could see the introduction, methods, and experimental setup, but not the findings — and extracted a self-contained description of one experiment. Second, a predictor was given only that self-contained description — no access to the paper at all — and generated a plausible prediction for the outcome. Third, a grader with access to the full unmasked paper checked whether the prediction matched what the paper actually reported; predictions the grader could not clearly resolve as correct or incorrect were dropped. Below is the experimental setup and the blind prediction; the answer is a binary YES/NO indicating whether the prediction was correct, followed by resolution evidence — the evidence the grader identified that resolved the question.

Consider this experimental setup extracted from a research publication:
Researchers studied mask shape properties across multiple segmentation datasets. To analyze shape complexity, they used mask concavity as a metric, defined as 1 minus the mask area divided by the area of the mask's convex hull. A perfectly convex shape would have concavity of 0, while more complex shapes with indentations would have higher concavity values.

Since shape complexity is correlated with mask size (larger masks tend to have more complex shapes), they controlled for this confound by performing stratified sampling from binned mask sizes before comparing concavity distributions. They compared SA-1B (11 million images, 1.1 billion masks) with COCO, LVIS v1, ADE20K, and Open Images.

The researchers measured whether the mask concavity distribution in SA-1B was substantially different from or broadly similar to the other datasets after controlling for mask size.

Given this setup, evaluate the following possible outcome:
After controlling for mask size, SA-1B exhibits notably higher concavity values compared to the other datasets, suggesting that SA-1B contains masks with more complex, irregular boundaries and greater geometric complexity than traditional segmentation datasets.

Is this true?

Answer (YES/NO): NO